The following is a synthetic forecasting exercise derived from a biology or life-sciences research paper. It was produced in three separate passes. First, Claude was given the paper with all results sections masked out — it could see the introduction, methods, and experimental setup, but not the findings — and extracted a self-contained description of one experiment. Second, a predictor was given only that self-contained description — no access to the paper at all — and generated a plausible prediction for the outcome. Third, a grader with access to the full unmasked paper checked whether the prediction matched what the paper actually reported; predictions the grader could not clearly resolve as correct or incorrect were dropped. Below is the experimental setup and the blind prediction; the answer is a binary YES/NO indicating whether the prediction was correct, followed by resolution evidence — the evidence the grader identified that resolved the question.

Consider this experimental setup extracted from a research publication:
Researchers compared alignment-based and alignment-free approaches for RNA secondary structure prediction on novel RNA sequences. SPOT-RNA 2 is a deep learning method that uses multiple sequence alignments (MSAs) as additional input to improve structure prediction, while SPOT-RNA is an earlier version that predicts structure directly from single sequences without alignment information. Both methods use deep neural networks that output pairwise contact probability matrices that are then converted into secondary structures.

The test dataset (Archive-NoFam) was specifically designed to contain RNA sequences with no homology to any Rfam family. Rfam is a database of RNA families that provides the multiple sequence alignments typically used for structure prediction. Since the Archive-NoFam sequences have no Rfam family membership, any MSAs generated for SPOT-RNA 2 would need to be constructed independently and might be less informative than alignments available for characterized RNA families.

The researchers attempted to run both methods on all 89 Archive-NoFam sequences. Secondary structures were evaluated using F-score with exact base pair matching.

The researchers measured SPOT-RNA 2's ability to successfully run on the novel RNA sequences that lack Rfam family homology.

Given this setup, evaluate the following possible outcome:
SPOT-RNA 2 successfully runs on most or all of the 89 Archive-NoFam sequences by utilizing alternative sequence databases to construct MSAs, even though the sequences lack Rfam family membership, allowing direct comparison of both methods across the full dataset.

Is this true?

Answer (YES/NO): NO